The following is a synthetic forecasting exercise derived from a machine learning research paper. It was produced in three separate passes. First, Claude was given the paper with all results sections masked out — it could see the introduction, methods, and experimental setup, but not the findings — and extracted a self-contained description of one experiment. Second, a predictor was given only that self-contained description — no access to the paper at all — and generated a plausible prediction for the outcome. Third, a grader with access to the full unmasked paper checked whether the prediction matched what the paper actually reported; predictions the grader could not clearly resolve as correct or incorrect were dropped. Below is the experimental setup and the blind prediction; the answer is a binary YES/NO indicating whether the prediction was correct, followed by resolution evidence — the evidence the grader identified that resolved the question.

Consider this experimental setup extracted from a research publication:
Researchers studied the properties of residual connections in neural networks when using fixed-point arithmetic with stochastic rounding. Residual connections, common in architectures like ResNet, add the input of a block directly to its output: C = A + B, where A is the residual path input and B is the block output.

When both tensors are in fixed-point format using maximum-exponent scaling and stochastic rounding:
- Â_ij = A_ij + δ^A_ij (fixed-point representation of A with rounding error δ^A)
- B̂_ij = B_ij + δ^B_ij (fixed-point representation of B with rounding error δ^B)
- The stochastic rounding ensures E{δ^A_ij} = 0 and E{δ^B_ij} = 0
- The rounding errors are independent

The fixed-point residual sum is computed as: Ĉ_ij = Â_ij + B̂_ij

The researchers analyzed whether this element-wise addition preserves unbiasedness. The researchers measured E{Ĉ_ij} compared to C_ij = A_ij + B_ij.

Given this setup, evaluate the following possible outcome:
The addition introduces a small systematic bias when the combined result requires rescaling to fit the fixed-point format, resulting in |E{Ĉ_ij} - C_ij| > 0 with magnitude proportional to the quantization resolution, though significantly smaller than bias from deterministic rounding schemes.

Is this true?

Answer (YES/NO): NO